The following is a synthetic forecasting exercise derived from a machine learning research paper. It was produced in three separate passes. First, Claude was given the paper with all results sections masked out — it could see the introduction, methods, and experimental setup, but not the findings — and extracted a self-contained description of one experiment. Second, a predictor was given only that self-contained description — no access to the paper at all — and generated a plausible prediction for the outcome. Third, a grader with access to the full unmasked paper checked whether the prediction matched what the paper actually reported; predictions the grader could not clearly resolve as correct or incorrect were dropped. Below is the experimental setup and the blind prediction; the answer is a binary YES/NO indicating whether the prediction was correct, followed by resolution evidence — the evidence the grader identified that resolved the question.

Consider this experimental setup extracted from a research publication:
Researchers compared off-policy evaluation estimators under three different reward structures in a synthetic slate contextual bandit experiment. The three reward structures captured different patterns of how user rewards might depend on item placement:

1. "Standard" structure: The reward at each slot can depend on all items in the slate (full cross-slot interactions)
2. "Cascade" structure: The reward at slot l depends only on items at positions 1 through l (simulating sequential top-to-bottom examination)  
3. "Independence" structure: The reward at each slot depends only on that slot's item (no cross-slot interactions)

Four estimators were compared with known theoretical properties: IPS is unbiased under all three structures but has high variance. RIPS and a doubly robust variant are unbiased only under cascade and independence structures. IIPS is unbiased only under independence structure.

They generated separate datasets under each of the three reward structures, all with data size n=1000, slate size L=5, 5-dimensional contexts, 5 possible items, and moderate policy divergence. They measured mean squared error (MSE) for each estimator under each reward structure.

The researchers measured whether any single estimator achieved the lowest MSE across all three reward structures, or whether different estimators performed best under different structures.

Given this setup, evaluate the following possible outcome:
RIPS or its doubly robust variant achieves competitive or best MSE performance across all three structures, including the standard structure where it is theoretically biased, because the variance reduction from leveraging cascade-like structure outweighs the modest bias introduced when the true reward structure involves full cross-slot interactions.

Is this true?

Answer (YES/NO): YES